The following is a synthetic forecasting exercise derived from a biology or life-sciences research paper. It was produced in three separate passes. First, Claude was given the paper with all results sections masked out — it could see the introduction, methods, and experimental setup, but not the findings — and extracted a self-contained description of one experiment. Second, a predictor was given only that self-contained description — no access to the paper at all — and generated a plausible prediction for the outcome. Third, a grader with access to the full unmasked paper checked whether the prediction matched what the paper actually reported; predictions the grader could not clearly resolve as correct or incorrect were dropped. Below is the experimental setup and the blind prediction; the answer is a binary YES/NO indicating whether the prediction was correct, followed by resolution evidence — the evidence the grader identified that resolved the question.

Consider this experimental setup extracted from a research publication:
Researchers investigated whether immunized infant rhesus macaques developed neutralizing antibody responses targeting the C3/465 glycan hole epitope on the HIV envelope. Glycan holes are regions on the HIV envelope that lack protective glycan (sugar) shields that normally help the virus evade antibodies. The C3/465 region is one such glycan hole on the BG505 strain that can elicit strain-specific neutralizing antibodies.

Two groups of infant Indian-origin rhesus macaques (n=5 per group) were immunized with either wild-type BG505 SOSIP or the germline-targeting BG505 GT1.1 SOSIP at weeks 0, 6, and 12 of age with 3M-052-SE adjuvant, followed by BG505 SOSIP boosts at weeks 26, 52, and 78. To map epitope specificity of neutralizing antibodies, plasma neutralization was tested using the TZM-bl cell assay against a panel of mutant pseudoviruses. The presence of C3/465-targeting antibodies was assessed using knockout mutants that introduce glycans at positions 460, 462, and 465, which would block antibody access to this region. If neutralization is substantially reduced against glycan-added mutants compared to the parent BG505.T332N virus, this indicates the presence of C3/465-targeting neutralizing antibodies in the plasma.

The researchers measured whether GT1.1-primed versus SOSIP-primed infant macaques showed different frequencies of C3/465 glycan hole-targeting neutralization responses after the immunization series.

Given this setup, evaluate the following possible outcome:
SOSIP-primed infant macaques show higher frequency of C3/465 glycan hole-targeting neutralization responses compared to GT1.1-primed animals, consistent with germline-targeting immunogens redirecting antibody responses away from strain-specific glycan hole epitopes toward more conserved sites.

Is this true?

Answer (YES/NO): NO